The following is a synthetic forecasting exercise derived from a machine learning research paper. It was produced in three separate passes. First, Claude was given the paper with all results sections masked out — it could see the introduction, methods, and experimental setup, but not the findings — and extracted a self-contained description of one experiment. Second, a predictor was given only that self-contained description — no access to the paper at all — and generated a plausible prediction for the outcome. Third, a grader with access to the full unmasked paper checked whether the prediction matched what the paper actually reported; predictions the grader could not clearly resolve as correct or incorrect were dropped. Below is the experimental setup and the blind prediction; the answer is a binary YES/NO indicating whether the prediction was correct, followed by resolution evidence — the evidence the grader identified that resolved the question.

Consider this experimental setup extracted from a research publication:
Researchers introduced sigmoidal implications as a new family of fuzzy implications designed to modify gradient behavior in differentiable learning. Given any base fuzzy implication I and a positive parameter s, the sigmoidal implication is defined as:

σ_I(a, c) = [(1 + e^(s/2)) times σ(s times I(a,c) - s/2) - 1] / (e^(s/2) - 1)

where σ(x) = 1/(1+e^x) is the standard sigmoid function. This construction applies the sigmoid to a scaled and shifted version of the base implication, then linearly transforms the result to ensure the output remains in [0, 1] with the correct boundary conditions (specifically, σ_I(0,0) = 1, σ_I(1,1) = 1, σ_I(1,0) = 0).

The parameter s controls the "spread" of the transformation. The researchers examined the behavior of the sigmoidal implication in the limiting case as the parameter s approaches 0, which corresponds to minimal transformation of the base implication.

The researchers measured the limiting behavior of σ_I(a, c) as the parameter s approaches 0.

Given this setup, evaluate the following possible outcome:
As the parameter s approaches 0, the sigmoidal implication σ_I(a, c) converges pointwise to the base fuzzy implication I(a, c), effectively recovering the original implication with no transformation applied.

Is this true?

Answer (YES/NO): YES